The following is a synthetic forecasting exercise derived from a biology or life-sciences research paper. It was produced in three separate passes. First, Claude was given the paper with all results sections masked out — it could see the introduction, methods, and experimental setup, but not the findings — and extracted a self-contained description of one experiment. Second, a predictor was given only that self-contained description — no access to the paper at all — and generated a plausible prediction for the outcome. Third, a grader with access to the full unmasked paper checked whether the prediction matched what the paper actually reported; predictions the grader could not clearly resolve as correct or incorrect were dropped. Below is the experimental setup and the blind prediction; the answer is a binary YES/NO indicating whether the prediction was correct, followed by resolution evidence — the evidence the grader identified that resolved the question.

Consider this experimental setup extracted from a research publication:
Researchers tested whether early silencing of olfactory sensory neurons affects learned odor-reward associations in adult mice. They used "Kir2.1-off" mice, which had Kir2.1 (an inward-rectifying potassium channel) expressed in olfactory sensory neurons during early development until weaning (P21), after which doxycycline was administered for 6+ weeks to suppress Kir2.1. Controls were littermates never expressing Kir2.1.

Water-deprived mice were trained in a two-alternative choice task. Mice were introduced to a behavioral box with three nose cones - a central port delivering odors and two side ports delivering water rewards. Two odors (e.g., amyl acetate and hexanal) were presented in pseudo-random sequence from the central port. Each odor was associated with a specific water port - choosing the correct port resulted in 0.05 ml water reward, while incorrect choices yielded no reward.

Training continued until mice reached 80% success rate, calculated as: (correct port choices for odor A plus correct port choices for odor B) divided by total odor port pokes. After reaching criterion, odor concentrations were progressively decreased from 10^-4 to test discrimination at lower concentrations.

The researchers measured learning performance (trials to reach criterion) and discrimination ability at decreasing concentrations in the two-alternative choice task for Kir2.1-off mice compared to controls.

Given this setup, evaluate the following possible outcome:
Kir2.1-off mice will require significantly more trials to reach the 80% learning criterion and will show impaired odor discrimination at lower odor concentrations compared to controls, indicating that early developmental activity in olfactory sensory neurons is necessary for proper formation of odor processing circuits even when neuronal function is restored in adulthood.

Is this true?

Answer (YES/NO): NO